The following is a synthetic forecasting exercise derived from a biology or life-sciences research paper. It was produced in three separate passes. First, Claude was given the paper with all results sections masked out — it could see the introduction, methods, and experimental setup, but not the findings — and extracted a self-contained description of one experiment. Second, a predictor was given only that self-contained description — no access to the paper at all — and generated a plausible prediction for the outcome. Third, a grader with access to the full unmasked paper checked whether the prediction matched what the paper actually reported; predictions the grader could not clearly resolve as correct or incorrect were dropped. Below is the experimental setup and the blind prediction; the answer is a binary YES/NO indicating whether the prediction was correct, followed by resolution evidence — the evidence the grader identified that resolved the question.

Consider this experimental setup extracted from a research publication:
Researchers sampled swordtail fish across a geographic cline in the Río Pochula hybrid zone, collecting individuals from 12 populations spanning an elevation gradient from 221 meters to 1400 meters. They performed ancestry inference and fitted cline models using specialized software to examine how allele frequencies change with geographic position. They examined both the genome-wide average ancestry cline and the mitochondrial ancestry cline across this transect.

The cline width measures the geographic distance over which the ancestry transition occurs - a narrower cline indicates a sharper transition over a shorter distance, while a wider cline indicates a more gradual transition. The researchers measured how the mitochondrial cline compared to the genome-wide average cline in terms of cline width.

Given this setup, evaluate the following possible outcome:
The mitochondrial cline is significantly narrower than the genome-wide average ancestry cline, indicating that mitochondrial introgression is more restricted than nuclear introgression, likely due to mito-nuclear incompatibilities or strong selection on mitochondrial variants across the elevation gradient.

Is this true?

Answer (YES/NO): YES